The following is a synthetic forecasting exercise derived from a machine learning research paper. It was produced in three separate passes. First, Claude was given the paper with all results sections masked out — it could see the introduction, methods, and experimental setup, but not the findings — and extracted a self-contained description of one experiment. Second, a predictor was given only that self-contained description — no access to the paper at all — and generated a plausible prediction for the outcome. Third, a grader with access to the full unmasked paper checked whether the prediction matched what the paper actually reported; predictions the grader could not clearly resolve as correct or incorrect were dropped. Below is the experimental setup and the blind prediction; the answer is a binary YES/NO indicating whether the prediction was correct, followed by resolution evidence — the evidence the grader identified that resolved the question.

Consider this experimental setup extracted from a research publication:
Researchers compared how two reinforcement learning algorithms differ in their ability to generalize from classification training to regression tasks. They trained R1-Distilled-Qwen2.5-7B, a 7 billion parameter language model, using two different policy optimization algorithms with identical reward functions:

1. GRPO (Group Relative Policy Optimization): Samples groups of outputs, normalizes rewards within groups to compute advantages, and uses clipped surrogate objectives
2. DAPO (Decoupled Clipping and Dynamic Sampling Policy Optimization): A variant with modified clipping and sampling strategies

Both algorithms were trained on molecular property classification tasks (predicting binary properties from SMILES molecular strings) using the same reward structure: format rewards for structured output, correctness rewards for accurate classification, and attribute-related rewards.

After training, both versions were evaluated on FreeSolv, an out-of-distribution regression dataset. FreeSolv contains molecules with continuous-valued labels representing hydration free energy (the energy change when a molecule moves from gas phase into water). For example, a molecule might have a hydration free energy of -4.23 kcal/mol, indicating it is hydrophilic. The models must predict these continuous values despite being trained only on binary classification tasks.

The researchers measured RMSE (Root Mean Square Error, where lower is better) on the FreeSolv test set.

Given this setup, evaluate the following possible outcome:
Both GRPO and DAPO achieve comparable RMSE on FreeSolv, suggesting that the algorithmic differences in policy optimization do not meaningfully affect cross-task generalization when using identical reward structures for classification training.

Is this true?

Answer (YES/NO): NO